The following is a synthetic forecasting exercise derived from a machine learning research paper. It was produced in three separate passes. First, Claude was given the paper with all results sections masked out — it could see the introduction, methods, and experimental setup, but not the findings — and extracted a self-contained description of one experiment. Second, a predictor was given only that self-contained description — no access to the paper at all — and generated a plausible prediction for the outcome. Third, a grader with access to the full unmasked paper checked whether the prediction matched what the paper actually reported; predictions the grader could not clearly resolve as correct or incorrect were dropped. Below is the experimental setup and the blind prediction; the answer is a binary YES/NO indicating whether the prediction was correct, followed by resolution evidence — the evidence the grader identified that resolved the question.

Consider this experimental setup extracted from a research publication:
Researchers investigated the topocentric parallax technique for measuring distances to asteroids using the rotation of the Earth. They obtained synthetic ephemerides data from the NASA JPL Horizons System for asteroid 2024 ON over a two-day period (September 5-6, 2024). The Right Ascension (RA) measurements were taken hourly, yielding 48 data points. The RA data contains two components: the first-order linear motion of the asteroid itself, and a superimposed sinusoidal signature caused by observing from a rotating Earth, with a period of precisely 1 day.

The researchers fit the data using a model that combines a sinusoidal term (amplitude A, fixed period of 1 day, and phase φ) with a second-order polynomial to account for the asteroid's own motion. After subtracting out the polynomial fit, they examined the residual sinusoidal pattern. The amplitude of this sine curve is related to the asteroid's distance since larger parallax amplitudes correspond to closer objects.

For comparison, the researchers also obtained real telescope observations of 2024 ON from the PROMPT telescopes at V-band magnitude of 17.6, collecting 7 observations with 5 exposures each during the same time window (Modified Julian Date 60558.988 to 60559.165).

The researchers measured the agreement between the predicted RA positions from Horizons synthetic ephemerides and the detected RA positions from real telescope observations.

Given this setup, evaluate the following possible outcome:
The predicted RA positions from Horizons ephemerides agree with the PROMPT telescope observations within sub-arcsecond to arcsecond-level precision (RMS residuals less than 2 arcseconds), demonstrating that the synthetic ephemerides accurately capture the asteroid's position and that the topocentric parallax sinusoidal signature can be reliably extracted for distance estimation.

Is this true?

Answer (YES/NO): YES